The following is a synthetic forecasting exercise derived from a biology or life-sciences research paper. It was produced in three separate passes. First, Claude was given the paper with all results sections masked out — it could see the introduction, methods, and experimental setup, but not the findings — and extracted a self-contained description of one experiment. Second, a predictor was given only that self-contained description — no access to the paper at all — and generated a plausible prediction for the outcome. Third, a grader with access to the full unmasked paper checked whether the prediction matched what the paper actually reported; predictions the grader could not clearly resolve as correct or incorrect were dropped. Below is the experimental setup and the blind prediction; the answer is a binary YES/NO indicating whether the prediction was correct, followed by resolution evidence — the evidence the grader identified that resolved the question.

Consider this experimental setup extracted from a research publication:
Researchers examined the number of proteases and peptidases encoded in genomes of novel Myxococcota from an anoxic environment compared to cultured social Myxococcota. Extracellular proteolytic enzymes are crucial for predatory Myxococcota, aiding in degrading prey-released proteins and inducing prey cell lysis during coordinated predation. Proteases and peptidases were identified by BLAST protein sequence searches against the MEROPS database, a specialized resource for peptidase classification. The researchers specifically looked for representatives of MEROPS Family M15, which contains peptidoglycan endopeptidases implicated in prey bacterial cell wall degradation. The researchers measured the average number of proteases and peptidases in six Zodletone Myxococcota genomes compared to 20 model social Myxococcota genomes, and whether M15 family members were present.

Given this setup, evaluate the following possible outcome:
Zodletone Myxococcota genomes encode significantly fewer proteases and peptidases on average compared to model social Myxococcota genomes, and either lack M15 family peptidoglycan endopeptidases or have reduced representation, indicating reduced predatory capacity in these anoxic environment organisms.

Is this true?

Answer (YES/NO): YES